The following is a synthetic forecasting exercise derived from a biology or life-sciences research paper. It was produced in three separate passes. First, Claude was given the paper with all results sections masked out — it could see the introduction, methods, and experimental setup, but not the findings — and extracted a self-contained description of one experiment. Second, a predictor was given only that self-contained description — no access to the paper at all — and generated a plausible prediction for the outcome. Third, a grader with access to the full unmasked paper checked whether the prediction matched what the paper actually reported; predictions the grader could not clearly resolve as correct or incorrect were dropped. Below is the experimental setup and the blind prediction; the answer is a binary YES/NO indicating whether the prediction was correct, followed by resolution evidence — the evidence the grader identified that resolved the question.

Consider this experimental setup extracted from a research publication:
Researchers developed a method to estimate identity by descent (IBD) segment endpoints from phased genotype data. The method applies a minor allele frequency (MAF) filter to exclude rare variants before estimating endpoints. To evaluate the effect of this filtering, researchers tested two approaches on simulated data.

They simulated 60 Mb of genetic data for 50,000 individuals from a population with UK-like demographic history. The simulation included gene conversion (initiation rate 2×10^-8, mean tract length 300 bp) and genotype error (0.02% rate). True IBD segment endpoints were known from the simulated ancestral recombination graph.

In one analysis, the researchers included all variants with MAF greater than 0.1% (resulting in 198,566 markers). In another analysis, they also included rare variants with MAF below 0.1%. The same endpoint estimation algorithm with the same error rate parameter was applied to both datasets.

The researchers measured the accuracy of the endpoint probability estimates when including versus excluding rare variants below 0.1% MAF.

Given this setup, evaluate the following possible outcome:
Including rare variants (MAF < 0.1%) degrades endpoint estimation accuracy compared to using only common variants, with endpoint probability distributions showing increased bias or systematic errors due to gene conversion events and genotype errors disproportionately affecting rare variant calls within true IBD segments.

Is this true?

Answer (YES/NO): YES